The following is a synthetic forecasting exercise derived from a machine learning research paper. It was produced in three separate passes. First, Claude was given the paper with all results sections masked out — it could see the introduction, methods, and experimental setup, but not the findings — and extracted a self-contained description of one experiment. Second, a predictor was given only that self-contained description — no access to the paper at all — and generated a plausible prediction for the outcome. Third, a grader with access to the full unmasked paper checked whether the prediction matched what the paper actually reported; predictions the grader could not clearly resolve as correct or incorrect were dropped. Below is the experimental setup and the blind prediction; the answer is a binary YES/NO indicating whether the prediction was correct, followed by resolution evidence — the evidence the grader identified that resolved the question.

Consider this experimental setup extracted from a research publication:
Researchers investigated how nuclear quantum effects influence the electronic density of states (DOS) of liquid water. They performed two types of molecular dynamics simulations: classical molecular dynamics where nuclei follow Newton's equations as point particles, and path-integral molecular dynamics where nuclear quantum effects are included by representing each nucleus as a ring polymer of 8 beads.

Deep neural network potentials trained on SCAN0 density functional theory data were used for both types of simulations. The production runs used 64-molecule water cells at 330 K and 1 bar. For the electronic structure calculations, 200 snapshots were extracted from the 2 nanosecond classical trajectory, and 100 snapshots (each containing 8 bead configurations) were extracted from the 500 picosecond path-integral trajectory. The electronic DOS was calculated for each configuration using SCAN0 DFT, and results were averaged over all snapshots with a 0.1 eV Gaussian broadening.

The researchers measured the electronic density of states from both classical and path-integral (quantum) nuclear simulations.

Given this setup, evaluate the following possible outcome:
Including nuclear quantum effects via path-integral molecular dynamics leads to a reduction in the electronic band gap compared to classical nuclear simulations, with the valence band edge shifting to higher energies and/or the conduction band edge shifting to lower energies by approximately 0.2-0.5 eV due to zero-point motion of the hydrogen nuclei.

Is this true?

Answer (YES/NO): YES